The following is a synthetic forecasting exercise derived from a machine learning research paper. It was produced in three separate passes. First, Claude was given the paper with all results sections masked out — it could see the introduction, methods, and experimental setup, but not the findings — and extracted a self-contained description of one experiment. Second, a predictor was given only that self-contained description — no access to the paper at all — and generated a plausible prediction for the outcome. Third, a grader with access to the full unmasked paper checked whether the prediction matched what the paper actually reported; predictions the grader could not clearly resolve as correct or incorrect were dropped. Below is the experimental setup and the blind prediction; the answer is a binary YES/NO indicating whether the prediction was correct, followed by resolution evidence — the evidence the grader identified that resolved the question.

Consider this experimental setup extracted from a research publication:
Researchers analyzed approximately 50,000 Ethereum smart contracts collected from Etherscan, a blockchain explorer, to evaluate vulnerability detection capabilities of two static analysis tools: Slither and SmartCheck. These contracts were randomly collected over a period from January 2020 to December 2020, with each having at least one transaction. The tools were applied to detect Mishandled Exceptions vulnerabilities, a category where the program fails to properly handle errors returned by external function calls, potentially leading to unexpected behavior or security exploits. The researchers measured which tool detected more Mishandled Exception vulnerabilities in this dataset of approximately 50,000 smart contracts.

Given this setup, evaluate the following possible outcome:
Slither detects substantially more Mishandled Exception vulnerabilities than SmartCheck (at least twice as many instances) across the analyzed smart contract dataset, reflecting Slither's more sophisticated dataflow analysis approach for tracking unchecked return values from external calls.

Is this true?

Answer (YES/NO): NO